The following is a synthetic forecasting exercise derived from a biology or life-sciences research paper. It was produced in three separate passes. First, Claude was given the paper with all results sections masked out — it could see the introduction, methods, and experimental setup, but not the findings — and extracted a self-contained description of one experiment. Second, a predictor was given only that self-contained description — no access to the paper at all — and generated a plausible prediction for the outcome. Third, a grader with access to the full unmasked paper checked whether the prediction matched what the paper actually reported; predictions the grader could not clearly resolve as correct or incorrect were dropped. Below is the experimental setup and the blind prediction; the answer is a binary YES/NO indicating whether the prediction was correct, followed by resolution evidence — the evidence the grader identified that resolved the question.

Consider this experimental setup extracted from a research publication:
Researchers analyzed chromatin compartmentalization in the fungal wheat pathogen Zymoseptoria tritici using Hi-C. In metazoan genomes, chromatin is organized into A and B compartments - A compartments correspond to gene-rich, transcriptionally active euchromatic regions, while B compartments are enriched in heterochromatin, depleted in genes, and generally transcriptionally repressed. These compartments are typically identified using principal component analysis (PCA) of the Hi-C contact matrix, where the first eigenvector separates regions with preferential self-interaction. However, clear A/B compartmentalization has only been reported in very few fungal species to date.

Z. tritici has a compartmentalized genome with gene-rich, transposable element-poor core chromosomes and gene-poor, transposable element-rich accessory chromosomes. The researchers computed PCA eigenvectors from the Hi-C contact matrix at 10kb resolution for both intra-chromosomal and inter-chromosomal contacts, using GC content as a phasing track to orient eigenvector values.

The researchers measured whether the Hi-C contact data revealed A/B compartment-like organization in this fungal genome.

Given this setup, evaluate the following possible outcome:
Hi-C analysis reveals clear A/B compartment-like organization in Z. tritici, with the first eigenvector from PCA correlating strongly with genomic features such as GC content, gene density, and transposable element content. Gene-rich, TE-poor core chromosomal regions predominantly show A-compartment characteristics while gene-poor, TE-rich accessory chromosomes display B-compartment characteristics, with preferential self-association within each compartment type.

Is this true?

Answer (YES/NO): NO